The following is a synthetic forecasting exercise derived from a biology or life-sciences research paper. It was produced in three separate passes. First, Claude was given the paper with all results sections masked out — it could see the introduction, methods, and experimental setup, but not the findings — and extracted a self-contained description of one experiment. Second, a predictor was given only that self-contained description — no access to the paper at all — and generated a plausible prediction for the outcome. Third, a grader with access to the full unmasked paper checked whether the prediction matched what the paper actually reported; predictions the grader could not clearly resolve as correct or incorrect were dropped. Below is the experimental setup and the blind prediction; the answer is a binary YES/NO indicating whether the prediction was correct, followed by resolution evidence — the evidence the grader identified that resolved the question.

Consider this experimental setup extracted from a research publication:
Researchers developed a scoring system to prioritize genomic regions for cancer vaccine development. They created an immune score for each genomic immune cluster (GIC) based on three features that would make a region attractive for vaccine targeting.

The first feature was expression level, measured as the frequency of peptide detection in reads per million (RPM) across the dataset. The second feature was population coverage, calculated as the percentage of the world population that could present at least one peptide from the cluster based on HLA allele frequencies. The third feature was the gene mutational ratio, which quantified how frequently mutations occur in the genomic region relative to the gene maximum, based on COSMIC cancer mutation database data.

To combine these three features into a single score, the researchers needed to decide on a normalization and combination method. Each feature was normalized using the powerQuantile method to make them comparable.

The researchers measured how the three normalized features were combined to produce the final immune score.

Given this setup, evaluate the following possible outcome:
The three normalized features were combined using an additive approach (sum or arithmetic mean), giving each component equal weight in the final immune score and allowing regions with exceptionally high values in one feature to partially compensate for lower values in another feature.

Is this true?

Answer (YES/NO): NO